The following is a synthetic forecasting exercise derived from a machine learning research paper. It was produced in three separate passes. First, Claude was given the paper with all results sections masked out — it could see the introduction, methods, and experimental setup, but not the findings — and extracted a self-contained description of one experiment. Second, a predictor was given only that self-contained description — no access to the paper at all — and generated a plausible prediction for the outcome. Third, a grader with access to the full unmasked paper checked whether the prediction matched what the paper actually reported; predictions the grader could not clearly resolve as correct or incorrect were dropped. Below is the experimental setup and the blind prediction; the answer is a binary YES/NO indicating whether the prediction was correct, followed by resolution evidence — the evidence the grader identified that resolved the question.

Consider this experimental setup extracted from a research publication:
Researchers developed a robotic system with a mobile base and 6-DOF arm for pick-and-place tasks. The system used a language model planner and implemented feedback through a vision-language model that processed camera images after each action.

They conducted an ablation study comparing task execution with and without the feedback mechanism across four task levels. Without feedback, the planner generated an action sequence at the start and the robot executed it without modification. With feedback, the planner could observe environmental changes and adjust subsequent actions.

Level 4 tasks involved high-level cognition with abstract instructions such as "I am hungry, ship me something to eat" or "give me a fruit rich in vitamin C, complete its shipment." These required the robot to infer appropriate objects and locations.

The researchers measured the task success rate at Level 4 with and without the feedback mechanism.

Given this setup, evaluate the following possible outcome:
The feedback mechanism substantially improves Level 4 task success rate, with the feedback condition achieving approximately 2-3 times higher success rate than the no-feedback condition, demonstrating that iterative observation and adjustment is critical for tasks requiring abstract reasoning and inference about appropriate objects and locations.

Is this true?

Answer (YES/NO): YES